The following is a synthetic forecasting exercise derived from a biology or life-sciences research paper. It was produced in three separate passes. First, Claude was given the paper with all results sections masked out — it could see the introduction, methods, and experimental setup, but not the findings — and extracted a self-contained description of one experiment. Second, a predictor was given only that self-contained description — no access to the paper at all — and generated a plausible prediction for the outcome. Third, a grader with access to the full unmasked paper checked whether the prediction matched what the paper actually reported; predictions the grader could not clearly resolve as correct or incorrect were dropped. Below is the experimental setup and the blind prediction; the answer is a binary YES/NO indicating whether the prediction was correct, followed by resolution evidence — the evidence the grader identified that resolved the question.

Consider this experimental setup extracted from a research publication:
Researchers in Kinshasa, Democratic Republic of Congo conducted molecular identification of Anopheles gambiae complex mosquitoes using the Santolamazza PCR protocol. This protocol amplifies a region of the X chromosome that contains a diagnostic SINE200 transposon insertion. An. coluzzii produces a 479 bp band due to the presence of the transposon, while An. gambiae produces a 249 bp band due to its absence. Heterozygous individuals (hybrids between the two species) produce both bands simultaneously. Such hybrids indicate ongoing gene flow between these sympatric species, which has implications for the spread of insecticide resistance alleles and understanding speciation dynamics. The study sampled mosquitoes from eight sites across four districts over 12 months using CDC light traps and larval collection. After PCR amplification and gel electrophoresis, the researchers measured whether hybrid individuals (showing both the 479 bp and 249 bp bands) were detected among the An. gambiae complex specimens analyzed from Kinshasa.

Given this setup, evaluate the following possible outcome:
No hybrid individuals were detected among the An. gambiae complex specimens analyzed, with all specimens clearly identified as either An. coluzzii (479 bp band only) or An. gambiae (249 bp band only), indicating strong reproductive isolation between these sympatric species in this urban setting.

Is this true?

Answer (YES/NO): YES